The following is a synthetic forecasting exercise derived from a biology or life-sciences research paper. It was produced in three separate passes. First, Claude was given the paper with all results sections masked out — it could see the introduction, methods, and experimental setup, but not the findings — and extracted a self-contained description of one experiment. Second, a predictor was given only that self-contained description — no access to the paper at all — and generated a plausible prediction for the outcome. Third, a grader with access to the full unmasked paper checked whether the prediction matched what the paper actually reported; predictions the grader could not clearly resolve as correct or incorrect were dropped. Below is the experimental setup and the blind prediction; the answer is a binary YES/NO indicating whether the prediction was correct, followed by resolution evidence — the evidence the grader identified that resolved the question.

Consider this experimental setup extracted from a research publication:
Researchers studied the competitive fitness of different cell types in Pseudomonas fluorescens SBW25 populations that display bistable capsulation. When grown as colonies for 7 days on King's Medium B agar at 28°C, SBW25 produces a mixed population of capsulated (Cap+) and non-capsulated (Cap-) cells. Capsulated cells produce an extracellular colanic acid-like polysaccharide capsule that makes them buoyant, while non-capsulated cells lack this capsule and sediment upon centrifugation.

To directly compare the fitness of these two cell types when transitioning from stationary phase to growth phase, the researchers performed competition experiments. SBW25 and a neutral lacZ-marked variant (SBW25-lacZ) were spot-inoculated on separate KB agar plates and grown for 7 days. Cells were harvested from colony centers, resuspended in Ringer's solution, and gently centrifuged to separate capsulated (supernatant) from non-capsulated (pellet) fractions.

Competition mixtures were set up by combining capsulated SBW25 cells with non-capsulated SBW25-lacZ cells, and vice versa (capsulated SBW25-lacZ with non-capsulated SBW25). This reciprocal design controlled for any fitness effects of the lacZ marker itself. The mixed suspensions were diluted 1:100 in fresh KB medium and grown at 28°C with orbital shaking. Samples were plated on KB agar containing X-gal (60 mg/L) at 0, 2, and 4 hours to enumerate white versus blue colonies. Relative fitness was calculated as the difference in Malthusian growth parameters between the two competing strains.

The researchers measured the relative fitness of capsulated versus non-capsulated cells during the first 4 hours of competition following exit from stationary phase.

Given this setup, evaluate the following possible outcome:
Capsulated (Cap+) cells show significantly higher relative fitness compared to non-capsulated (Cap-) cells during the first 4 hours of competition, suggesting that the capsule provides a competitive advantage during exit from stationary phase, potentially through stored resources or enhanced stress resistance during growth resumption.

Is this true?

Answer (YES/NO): YES